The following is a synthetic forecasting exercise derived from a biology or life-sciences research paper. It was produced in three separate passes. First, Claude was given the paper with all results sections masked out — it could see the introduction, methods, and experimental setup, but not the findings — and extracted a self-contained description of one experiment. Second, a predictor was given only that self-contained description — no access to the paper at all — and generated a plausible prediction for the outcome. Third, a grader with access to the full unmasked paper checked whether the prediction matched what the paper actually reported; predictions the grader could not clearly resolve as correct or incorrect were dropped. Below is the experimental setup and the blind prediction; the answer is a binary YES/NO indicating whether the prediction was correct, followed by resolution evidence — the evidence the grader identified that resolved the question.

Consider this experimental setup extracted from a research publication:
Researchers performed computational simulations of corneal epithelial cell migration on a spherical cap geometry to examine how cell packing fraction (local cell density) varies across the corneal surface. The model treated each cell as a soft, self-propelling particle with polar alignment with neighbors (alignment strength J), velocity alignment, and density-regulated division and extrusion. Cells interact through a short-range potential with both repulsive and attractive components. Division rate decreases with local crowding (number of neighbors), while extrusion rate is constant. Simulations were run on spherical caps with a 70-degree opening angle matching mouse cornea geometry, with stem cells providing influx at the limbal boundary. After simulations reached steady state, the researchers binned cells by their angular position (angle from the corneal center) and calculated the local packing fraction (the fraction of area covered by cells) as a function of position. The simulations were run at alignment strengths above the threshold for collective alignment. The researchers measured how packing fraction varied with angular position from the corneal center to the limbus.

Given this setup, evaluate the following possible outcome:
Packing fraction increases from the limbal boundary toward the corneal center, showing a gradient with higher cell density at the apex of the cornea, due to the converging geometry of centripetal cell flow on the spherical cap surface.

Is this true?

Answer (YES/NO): NO